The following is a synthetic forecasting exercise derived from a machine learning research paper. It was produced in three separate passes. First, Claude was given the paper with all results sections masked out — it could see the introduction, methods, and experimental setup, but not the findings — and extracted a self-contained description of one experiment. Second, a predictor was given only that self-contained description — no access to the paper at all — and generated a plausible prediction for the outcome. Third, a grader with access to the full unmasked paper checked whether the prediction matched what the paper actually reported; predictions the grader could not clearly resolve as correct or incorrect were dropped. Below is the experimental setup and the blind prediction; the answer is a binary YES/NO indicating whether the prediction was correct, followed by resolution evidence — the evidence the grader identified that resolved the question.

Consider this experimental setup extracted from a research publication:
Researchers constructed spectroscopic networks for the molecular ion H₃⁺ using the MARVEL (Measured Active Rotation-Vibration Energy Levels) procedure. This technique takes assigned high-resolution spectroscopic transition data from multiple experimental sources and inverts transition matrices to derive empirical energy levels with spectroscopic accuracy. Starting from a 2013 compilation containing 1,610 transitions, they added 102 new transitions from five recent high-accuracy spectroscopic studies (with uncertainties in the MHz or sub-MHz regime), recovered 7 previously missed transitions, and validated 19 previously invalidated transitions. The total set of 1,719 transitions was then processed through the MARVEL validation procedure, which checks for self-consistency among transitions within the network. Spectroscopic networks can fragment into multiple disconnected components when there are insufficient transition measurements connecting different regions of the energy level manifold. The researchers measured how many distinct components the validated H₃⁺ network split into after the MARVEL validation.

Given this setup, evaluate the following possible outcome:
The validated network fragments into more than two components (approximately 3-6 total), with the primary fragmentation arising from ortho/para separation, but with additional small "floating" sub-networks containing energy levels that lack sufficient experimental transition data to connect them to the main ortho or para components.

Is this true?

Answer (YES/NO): NO